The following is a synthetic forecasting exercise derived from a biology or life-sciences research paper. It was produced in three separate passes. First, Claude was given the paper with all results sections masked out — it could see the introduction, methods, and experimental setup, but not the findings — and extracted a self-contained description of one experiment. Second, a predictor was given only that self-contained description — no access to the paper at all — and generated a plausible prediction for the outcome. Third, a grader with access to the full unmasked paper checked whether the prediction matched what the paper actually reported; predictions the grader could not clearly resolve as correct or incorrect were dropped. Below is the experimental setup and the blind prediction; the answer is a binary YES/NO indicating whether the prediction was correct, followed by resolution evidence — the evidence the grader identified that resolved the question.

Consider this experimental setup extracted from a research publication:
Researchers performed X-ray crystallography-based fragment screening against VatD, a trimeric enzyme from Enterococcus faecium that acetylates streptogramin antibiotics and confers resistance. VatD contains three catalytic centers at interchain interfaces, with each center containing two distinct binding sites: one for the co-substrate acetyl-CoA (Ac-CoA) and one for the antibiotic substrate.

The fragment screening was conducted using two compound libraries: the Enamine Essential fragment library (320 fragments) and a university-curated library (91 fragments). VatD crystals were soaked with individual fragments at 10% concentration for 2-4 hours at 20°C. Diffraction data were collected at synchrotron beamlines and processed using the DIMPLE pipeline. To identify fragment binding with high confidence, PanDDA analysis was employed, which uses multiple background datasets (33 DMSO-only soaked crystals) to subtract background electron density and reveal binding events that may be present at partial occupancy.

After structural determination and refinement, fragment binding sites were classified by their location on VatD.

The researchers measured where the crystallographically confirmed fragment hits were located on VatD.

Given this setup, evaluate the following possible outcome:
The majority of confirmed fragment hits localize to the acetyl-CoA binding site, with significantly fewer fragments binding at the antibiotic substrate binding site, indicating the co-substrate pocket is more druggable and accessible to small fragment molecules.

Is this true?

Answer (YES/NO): NO